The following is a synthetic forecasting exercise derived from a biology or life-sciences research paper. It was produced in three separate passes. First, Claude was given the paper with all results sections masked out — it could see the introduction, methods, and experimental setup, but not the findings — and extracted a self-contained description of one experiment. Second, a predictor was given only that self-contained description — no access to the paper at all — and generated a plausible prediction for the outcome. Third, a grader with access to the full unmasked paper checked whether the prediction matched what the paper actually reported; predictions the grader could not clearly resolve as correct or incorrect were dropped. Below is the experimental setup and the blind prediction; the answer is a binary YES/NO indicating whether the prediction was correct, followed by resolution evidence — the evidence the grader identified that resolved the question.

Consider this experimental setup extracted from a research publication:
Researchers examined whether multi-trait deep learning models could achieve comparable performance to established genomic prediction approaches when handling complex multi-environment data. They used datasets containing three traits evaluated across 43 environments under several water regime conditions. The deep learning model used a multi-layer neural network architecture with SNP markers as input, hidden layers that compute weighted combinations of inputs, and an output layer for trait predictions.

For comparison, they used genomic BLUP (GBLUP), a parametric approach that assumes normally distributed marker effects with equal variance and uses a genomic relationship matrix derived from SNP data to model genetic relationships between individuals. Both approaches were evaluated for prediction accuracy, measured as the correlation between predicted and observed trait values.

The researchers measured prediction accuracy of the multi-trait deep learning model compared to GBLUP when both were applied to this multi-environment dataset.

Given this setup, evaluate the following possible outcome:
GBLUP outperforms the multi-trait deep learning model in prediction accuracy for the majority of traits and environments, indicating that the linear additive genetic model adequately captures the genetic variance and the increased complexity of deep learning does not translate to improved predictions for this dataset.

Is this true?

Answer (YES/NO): NO